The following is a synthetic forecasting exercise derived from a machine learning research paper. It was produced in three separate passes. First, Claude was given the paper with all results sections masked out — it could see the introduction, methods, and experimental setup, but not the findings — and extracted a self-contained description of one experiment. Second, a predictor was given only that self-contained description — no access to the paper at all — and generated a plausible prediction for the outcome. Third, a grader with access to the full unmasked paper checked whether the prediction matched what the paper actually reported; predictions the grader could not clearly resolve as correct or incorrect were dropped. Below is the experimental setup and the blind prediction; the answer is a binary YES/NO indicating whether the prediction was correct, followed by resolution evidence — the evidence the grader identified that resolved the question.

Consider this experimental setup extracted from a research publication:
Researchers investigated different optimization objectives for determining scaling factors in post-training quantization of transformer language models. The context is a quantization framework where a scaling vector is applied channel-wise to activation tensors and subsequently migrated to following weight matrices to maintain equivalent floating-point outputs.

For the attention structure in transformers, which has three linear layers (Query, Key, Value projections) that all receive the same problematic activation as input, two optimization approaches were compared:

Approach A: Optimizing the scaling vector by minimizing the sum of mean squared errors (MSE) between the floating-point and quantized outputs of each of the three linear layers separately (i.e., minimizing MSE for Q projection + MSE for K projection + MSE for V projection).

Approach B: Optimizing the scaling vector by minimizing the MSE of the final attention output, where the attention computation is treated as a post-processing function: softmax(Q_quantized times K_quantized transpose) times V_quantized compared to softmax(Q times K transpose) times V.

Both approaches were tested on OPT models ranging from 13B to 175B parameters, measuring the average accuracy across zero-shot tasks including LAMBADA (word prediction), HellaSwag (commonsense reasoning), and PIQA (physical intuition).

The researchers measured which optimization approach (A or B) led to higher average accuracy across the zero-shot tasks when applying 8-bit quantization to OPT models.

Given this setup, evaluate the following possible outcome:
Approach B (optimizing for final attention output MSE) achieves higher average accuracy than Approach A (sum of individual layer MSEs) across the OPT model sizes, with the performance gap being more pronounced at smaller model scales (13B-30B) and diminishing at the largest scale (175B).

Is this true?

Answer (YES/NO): NO